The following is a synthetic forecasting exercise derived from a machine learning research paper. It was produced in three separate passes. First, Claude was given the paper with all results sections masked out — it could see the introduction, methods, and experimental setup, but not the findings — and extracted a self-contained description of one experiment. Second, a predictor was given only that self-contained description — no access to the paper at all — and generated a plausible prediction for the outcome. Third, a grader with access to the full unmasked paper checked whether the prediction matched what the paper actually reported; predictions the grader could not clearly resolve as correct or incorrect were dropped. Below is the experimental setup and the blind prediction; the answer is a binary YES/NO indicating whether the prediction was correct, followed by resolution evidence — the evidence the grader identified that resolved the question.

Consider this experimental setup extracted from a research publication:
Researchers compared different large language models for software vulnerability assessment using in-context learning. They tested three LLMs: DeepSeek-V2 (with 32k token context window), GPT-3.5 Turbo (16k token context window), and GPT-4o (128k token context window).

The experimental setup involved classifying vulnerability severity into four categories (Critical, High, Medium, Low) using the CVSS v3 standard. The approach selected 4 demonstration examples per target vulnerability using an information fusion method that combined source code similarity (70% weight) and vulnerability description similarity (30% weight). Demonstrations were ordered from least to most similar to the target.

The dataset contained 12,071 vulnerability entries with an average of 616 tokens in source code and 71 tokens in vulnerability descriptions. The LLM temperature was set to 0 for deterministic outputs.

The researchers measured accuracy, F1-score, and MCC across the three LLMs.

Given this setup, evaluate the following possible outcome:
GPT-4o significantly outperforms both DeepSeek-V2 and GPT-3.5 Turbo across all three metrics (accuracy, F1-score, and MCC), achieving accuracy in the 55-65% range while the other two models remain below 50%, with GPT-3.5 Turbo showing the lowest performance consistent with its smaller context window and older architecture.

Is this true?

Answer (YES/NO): NO